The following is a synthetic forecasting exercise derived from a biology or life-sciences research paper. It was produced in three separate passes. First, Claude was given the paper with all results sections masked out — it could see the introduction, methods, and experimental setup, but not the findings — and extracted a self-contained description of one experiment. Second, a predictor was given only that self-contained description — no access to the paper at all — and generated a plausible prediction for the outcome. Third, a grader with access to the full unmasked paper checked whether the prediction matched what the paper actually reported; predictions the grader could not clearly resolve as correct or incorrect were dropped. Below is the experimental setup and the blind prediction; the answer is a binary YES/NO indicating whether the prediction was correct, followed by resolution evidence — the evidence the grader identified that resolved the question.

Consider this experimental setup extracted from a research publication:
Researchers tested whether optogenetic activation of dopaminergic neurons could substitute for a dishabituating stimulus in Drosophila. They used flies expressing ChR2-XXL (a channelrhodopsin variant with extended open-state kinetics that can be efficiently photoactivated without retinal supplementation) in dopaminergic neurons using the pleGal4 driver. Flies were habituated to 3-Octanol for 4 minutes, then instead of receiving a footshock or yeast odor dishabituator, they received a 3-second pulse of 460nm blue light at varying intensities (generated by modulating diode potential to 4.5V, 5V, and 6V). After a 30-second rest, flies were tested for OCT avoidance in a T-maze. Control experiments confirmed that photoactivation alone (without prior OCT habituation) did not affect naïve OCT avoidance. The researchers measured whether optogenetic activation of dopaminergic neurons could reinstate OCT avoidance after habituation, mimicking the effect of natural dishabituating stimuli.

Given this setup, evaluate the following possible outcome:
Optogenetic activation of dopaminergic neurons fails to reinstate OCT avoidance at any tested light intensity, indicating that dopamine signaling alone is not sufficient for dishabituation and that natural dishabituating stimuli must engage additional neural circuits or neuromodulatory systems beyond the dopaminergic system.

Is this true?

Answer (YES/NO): NO